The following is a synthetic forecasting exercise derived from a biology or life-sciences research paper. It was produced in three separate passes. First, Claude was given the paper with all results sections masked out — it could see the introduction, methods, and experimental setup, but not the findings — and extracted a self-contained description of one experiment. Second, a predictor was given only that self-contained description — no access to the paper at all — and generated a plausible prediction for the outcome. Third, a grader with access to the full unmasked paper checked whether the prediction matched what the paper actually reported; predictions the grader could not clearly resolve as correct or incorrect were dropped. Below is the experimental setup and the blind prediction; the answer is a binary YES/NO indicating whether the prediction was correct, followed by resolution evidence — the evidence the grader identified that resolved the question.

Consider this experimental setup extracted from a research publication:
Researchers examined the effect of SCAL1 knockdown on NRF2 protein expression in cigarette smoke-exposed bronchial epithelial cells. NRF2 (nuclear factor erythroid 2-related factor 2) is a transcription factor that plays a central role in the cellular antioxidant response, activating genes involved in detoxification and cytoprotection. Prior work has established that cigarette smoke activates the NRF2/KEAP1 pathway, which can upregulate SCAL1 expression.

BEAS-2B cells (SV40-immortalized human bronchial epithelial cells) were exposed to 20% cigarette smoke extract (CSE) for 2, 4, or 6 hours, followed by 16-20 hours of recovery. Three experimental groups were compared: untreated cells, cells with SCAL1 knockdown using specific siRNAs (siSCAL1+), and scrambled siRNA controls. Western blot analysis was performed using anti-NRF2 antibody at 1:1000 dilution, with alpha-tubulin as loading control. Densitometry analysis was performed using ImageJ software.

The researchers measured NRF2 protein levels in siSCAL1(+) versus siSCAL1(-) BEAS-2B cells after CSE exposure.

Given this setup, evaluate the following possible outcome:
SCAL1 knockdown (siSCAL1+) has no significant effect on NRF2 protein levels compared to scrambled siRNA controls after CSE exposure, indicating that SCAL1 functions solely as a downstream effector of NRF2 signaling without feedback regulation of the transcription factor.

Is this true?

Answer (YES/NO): YES